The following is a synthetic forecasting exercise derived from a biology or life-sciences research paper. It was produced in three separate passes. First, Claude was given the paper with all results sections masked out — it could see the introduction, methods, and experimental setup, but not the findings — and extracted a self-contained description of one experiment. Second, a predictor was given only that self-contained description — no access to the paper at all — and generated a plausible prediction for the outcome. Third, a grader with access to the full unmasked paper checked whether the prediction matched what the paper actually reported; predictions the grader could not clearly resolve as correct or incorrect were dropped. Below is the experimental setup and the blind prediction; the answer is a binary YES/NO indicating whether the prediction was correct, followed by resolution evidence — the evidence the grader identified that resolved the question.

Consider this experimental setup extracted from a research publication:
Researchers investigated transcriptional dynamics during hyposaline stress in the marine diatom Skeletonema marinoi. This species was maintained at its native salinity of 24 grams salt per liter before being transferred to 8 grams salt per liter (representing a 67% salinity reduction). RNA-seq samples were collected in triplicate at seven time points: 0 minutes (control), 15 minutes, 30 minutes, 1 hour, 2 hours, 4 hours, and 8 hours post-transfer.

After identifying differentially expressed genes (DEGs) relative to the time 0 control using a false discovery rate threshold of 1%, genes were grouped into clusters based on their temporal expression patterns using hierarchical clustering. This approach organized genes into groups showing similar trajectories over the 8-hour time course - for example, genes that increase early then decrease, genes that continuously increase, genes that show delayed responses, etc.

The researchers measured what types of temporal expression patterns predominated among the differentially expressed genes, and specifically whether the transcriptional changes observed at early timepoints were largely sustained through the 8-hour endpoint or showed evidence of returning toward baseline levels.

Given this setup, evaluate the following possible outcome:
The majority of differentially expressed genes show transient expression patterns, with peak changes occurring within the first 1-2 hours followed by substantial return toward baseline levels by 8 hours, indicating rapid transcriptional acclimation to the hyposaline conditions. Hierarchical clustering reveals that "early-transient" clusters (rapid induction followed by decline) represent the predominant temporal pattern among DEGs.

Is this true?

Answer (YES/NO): NO